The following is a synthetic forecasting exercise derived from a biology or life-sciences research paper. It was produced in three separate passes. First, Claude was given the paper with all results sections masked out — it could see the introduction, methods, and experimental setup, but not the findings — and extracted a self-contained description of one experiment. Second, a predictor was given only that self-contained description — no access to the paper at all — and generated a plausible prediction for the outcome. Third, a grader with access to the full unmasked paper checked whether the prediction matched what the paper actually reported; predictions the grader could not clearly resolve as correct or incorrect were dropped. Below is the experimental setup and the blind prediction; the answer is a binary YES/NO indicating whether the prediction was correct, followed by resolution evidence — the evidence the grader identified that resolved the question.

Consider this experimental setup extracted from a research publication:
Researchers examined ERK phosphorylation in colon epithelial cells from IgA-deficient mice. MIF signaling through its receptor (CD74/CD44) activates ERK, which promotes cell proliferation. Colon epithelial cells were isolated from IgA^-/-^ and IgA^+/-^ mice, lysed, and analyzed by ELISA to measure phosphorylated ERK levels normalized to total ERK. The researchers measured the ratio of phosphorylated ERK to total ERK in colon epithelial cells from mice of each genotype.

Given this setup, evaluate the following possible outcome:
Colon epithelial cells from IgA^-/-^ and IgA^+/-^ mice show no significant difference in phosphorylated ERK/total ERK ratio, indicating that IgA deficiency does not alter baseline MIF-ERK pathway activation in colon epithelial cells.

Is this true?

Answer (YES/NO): NO